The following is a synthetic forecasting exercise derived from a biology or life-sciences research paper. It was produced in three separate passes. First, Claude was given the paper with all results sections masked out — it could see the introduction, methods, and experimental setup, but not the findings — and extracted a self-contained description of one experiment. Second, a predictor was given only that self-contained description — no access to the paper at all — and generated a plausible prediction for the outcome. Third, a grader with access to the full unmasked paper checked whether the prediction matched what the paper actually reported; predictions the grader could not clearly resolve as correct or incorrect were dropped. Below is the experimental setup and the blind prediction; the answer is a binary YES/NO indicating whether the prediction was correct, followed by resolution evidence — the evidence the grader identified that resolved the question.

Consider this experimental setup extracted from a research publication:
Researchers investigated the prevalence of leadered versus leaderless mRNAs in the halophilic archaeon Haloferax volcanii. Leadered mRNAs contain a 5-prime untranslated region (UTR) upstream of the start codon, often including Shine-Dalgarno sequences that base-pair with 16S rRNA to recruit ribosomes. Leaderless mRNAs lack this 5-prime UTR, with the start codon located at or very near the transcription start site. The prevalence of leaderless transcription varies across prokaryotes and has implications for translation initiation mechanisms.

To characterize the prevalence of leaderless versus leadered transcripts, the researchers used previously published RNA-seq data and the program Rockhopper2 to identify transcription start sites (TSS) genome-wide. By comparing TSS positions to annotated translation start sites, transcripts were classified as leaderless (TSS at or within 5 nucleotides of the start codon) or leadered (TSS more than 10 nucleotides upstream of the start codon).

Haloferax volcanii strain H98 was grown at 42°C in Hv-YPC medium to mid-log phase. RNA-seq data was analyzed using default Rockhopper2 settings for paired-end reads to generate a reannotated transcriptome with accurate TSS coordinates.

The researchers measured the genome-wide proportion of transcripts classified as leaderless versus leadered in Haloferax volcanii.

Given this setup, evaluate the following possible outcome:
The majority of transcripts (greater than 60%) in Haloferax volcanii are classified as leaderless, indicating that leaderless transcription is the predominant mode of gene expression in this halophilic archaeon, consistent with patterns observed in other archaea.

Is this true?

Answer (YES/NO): YES